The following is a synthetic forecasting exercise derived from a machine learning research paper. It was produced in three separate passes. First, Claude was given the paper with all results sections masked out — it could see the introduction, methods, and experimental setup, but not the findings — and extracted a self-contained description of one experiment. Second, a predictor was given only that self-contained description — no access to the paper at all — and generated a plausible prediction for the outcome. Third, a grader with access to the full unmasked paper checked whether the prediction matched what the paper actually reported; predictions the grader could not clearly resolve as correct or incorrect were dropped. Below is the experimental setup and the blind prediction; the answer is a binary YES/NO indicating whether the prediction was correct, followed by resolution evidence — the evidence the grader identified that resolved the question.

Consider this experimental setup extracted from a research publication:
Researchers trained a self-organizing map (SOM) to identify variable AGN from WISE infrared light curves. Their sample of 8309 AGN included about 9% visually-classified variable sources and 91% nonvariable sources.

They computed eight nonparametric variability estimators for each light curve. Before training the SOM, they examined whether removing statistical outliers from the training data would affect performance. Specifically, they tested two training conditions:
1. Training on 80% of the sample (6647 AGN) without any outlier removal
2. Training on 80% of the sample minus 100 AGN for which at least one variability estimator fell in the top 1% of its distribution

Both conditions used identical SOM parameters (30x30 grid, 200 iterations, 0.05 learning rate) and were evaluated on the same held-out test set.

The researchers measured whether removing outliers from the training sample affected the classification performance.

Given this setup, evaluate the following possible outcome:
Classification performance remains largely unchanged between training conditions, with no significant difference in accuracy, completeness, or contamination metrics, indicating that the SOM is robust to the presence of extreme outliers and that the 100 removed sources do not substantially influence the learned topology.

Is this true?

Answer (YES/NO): NO